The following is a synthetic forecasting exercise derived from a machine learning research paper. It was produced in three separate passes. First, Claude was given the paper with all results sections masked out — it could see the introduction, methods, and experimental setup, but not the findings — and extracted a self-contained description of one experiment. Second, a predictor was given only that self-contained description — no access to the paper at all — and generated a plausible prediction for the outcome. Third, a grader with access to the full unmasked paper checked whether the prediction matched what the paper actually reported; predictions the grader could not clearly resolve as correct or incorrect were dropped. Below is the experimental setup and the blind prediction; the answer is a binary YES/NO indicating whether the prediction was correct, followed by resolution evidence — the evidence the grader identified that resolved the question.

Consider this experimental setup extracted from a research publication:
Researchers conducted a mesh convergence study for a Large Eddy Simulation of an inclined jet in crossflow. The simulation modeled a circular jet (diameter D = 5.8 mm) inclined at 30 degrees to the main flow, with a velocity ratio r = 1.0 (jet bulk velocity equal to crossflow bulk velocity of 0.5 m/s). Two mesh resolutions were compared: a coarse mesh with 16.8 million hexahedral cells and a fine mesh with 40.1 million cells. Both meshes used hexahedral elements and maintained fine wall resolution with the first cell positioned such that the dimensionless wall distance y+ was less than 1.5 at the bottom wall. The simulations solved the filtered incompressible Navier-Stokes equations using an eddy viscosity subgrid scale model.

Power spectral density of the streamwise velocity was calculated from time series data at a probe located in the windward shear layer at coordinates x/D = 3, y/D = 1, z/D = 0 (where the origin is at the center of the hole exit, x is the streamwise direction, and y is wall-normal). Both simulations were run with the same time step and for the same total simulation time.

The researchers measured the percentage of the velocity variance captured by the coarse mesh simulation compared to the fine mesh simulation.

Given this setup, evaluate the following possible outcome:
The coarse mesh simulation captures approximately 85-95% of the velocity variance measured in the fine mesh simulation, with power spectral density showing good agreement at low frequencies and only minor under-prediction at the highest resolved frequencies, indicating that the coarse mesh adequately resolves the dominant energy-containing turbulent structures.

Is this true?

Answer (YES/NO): YES